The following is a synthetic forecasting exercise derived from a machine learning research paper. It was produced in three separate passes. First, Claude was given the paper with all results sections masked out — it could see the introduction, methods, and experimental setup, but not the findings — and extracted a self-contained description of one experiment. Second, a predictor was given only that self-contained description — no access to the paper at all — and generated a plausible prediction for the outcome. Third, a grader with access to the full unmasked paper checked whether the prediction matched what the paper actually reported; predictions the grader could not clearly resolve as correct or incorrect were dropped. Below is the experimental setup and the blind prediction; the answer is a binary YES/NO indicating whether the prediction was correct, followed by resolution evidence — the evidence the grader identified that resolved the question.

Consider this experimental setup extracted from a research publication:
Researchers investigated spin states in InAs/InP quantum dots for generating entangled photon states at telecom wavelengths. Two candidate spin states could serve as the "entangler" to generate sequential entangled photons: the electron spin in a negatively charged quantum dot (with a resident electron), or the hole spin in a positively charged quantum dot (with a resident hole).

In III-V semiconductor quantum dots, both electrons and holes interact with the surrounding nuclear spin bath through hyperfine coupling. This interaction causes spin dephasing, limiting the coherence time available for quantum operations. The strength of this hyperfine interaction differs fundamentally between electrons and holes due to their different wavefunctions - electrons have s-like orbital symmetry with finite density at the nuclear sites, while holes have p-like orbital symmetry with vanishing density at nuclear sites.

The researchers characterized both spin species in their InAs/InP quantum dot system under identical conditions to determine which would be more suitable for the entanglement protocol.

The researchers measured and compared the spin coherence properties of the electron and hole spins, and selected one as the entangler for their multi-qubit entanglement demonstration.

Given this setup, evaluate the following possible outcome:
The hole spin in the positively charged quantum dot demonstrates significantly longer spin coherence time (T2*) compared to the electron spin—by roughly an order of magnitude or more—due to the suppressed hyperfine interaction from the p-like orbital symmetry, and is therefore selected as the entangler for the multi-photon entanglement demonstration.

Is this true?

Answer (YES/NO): NO